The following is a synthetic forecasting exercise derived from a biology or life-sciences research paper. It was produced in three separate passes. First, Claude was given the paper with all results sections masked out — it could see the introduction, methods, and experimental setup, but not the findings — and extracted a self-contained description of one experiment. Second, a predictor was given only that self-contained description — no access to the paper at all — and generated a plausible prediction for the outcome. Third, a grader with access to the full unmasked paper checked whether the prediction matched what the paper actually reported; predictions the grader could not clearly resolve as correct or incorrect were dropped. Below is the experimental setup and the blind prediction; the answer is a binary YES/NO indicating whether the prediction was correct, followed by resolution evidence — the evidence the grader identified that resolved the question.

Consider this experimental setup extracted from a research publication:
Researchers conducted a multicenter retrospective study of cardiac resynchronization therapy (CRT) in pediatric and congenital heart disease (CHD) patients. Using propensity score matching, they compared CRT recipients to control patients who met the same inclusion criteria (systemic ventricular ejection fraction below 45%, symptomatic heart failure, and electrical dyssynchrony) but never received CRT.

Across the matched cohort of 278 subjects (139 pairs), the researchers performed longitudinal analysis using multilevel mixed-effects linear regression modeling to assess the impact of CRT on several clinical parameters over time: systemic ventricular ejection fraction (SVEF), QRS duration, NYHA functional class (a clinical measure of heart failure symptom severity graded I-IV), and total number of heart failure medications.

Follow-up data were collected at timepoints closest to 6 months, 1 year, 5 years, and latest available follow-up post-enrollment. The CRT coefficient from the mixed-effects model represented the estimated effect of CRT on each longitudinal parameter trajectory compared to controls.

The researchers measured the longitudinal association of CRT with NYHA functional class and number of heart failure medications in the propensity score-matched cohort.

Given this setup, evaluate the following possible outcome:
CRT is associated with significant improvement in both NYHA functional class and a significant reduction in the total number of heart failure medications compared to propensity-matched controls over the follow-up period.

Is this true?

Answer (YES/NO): NO